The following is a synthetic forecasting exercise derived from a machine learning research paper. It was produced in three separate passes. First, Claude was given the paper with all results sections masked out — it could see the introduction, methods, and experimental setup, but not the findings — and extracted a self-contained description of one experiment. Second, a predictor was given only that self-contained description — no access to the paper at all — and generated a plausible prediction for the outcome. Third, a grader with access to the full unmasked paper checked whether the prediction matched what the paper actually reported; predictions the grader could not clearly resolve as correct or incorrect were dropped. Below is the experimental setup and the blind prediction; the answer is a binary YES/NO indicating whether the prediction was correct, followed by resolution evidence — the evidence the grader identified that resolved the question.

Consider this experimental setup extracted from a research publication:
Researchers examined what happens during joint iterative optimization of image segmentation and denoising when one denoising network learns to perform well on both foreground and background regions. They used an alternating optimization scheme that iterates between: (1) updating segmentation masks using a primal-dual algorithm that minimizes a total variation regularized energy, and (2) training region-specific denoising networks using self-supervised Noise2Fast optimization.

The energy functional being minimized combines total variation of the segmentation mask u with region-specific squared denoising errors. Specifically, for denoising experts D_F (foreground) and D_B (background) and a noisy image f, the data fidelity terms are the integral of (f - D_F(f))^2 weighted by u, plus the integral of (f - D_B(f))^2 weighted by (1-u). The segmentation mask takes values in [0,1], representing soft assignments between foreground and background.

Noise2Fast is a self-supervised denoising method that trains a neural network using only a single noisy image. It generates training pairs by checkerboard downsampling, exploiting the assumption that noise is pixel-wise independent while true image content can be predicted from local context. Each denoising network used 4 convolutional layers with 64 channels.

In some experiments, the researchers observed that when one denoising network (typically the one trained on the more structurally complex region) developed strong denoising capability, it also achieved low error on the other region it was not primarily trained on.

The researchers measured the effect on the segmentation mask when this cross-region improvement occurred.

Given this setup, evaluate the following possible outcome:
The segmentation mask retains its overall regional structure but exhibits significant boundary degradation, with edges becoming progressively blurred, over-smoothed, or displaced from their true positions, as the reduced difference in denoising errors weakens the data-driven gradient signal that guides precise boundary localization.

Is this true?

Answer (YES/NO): NO